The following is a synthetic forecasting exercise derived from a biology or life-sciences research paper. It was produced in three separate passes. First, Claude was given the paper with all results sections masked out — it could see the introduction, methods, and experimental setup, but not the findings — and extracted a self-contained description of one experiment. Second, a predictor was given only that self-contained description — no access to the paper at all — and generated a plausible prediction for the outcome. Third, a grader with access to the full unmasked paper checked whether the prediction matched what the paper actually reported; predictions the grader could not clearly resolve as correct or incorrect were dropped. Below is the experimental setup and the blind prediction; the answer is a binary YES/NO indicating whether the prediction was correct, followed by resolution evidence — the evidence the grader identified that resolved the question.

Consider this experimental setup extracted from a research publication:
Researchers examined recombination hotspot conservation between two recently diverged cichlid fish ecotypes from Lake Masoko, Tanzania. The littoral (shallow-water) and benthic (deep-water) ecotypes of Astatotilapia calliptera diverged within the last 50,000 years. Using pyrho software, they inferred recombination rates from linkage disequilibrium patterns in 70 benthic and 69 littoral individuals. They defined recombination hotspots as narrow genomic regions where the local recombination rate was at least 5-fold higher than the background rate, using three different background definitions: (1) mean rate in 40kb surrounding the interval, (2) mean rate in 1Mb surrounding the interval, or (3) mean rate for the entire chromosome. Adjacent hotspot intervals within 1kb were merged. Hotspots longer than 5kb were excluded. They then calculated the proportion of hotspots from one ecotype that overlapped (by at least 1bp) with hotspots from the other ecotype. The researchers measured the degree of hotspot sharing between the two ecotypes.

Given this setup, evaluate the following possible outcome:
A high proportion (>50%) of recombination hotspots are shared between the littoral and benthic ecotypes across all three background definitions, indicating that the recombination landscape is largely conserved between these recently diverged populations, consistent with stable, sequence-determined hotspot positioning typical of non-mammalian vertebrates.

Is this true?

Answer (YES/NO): NO